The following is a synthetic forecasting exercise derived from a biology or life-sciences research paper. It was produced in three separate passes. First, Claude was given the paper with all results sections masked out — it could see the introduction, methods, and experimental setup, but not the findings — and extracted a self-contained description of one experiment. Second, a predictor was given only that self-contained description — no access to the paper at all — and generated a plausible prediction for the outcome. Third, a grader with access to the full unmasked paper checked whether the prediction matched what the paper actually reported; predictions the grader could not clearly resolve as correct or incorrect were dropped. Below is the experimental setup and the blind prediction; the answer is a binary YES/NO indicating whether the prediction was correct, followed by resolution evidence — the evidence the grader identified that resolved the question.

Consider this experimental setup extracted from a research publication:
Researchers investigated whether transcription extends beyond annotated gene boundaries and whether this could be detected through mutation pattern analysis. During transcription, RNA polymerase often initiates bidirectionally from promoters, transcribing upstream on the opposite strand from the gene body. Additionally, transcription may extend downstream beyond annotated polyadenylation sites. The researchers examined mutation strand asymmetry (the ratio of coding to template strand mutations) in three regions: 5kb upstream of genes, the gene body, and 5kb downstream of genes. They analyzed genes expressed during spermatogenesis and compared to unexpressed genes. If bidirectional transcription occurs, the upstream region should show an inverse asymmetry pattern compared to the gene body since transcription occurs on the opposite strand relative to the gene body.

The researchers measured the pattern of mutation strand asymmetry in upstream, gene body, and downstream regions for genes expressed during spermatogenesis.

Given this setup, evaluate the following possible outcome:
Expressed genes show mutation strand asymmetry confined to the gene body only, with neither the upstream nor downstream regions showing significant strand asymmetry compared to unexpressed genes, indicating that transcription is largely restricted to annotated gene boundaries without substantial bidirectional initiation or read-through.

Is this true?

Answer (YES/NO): NO